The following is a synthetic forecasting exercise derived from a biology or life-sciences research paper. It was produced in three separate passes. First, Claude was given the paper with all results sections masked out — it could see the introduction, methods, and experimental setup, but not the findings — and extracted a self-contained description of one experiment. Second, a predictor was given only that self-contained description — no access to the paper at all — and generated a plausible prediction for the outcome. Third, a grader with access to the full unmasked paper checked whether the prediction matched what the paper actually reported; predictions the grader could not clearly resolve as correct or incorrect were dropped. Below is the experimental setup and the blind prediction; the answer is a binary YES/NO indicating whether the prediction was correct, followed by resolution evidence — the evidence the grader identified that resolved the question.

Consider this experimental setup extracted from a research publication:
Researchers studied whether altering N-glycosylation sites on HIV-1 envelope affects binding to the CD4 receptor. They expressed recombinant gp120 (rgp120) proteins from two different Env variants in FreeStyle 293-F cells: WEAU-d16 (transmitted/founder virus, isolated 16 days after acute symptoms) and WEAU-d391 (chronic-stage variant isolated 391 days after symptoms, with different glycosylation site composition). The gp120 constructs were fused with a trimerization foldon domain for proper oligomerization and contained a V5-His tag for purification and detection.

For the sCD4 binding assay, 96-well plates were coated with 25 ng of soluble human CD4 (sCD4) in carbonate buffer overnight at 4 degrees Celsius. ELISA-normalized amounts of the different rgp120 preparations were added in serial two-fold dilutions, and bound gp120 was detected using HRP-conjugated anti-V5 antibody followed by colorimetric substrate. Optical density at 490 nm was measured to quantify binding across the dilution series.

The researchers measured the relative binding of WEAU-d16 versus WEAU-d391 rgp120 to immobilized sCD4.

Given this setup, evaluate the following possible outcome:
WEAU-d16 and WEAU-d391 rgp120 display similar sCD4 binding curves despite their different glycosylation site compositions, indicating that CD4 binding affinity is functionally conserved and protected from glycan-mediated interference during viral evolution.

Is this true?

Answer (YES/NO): NO